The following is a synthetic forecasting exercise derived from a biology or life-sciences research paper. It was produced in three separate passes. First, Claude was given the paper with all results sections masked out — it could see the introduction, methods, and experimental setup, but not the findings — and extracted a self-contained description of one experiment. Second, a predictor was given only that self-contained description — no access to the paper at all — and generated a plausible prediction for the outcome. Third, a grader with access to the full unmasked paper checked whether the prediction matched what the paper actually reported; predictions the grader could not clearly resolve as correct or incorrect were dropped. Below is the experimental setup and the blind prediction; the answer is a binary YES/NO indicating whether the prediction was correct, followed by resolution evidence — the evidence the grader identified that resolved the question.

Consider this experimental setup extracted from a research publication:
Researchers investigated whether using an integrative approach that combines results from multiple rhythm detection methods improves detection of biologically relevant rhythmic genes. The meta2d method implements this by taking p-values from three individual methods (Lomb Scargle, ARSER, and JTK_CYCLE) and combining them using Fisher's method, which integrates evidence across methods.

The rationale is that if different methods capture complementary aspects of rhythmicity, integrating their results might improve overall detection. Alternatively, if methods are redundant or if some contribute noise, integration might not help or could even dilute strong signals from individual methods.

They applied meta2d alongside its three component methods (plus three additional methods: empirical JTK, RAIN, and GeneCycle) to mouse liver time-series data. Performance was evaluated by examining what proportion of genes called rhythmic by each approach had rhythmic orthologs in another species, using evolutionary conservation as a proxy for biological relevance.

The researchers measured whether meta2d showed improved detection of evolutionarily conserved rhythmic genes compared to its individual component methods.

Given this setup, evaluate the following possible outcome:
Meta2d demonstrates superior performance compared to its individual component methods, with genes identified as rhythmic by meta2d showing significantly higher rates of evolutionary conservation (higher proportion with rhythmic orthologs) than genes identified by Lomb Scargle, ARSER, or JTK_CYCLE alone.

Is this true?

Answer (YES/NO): NO